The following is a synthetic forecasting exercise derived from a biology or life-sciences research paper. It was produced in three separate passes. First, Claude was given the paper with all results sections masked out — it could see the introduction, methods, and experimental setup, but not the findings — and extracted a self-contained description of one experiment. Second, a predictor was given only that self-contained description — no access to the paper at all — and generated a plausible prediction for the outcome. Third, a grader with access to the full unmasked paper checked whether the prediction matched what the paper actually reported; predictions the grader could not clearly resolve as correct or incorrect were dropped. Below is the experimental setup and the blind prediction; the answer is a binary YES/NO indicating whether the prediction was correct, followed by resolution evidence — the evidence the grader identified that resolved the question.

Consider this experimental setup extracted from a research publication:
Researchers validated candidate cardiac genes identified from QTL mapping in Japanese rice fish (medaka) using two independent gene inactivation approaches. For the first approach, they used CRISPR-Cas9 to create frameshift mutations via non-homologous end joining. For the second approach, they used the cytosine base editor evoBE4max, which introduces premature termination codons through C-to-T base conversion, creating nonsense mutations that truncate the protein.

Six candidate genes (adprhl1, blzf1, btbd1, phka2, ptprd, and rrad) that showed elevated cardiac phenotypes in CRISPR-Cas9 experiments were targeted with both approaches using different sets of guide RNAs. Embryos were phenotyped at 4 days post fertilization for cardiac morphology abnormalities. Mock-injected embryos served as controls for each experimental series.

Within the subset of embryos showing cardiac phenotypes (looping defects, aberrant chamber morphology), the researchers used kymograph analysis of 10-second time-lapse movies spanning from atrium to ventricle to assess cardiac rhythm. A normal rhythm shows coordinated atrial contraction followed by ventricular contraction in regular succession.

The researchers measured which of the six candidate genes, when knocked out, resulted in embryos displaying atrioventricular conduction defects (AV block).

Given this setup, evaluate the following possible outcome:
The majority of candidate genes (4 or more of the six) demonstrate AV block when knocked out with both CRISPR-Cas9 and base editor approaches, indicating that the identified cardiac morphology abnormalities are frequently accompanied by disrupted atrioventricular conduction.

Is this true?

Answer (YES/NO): NO